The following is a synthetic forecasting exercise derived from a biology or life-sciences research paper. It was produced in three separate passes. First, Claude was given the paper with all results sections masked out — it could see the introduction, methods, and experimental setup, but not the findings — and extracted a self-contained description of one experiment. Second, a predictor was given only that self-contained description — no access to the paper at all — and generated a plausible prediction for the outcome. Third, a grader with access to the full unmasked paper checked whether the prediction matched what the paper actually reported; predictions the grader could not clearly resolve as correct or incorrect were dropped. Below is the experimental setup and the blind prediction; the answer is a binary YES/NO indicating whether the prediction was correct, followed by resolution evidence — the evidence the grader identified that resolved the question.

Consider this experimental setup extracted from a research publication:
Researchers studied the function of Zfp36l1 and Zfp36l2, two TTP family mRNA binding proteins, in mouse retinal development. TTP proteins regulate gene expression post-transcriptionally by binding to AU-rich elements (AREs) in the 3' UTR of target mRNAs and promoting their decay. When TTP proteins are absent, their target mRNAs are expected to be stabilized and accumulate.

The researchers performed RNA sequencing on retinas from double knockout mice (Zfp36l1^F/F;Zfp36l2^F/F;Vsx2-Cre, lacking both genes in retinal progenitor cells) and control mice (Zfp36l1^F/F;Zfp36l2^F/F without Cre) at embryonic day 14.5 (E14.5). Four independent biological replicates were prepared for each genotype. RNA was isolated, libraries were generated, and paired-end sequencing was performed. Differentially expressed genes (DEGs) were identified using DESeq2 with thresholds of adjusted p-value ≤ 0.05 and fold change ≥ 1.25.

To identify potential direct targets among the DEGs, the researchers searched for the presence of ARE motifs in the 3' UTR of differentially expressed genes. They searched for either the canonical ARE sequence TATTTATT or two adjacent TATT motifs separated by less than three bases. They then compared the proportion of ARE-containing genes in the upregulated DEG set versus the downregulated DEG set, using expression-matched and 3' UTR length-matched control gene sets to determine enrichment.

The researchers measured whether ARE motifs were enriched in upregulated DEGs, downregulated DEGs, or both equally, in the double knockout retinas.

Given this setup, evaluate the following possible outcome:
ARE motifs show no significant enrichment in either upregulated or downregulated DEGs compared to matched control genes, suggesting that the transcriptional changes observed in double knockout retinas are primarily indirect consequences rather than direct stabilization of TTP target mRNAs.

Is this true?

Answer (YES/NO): NO